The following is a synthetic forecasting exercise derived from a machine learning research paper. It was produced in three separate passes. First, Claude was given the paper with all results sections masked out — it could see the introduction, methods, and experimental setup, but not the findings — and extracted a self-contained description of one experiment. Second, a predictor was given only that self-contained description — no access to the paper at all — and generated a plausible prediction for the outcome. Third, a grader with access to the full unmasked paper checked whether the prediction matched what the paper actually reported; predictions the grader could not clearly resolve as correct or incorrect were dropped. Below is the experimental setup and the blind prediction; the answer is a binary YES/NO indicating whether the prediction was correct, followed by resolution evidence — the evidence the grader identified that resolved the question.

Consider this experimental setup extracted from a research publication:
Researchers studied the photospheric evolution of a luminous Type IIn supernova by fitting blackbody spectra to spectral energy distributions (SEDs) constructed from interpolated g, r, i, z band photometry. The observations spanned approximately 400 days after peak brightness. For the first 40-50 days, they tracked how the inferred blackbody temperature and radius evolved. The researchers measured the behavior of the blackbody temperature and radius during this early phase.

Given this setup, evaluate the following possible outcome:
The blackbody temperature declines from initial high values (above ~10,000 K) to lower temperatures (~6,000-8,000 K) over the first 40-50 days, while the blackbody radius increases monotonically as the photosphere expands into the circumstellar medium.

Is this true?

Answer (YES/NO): NO